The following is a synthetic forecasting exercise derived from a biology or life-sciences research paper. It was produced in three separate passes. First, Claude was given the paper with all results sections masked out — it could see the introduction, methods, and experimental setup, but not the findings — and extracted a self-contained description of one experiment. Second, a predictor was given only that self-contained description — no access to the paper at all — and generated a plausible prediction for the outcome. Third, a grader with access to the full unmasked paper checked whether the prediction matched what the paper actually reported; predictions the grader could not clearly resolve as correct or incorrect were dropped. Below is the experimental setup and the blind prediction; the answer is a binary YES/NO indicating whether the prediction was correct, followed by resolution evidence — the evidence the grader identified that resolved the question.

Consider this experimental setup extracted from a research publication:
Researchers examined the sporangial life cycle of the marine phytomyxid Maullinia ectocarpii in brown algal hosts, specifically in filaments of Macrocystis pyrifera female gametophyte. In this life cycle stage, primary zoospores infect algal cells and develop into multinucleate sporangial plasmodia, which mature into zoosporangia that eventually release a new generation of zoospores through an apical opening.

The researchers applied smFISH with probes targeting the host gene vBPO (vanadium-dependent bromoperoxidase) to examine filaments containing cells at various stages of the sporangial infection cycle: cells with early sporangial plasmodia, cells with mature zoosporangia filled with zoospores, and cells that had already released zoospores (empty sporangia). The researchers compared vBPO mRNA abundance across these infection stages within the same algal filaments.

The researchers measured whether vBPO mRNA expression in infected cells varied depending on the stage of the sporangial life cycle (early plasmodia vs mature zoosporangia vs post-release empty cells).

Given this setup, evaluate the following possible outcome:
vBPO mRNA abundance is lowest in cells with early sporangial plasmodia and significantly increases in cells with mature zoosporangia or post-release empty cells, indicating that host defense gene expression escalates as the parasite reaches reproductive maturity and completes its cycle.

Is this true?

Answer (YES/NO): NO